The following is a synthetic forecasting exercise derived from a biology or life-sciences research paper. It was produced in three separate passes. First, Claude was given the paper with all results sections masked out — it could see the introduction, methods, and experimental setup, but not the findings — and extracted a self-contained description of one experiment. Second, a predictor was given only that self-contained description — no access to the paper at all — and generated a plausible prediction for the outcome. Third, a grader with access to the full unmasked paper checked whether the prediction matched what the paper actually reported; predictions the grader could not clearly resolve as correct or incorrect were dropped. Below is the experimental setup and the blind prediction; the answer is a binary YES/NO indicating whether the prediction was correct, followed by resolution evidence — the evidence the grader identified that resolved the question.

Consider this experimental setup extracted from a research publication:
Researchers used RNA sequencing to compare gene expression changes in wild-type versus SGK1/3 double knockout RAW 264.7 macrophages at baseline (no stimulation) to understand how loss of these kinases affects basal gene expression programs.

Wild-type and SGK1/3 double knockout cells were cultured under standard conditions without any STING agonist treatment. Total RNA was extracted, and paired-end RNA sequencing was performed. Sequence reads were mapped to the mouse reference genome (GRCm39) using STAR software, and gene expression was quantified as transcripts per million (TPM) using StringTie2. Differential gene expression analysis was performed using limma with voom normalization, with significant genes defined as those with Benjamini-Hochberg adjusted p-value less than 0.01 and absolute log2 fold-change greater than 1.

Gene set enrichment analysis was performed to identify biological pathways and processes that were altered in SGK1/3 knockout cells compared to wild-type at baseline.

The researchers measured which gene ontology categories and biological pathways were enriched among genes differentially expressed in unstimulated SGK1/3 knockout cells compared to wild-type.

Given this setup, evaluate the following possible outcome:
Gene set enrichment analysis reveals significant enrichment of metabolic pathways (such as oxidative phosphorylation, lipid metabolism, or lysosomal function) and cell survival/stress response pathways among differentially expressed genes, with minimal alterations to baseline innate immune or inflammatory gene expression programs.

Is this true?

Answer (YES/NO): NO